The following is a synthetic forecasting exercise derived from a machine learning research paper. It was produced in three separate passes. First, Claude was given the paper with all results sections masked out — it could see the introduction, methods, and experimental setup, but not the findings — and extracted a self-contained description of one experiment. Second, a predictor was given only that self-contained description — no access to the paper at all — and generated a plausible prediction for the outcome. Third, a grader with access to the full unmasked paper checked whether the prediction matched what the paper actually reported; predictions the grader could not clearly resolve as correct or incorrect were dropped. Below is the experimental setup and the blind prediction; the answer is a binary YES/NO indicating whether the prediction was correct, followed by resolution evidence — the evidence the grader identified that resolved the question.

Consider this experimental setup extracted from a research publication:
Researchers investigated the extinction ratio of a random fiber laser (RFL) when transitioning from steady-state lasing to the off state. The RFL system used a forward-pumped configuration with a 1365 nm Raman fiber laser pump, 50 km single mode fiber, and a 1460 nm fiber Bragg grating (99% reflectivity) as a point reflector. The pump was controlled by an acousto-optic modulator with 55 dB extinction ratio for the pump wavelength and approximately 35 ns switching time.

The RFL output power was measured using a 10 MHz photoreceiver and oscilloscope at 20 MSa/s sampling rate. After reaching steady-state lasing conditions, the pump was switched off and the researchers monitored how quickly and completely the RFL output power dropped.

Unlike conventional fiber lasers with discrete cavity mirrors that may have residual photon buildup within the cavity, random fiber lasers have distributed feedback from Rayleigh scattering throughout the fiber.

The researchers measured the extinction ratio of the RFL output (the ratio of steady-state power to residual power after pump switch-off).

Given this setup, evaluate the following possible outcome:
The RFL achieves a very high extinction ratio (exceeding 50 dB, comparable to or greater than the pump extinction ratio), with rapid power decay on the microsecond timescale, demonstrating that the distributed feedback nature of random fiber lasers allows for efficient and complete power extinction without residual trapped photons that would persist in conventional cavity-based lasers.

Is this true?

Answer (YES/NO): NO